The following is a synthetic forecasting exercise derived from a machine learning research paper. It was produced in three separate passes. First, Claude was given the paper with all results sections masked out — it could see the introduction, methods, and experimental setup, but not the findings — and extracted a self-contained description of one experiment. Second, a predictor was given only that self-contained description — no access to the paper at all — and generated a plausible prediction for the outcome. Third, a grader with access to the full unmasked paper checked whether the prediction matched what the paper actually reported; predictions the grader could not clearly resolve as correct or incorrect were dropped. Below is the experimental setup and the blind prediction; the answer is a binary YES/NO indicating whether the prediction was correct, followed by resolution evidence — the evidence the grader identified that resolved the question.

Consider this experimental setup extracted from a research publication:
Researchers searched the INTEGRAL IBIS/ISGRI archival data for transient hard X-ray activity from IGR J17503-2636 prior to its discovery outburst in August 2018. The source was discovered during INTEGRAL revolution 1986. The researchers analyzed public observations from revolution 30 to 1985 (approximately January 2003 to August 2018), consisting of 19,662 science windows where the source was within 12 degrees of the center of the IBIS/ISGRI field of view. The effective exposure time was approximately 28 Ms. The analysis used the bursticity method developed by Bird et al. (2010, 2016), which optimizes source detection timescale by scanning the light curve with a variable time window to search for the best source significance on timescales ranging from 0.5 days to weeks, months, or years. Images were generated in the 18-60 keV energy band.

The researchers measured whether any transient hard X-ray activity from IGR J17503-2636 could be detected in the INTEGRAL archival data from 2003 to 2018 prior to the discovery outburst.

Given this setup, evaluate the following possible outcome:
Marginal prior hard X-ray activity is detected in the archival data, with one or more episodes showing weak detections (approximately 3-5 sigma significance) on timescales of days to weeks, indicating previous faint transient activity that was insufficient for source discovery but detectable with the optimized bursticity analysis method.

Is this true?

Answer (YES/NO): NO